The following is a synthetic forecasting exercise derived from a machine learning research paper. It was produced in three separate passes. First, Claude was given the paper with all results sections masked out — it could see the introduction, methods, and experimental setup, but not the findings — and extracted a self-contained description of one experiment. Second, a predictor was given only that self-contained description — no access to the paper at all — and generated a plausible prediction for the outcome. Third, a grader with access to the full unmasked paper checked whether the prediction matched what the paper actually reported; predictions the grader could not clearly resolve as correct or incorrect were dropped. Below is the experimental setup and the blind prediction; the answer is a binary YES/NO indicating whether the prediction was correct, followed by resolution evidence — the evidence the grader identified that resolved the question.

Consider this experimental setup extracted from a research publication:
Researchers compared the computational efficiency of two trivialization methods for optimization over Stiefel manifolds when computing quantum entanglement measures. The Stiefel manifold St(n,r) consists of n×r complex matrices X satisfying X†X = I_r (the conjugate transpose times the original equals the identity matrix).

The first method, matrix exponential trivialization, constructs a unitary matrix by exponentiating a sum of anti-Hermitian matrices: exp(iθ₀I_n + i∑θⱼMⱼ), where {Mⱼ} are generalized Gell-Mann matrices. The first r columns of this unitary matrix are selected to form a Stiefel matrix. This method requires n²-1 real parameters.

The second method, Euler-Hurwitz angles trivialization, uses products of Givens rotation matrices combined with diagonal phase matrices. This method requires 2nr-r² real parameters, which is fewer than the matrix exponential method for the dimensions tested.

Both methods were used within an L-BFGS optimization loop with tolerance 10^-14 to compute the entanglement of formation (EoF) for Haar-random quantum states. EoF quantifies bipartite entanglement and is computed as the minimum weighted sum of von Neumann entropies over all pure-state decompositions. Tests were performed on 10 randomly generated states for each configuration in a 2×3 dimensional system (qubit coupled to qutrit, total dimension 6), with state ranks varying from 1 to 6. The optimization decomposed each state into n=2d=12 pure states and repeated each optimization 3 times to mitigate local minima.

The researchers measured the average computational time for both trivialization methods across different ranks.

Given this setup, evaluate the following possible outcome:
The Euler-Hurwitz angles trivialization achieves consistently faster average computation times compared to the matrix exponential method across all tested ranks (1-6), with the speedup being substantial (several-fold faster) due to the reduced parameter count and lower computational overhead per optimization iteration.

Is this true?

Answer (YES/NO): NO